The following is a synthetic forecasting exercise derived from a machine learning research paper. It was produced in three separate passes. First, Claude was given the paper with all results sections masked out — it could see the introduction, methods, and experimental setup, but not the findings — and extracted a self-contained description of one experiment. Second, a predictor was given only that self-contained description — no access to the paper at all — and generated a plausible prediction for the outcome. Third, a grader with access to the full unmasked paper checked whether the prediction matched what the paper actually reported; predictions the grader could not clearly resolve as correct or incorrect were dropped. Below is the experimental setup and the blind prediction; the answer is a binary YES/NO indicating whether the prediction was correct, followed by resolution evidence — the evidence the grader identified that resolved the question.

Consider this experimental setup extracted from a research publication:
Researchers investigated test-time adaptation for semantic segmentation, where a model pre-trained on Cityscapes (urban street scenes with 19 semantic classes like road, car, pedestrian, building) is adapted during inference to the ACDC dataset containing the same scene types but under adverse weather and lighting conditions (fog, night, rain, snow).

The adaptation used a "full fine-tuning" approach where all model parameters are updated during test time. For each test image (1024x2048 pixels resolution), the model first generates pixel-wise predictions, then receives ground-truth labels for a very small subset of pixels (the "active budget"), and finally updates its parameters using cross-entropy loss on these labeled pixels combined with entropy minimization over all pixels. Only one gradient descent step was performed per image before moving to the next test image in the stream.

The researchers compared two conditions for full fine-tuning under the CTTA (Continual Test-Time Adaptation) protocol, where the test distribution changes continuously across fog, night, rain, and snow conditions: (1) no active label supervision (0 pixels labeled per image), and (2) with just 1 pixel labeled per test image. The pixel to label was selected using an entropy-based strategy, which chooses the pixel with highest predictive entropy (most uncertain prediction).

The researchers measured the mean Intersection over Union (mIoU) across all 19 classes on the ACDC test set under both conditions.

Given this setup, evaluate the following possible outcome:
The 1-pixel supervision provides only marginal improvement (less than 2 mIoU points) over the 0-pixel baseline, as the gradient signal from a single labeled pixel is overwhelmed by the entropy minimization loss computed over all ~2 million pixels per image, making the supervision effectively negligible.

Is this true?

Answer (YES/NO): NO